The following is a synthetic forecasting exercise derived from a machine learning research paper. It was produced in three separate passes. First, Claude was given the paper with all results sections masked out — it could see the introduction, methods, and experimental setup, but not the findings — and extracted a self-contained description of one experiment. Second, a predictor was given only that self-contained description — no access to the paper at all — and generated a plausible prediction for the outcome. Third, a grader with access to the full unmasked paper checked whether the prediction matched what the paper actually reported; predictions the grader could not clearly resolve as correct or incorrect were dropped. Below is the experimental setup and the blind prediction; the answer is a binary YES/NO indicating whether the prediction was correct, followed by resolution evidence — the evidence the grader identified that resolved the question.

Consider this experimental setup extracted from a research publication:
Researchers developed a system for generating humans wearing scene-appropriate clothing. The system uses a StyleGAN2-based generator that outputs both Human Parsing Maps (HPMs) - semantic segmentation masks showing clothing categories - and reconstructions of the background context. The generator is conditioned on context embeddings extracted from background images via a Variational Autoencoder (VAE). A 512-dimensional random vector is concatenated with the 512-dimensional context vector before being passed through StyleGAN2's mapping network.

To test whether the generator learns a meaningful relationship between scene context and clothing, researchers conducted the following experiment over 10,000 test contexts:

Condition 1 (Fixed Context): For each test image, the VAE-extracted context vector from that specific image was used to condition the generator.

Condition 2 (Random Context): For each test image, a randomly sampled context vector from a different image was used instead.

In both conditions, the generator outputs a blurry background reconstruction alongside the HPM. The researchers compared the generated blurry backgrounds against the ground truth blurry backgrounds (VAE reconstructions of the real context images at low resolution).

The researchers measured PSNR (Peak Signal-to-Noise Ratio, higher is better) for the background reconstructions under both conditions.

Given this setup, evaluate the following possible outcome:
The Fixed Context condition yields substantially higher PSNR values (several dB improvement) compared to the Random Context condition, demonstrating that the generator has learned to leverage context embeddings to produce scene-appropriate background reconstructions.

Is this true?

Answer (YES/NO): YES